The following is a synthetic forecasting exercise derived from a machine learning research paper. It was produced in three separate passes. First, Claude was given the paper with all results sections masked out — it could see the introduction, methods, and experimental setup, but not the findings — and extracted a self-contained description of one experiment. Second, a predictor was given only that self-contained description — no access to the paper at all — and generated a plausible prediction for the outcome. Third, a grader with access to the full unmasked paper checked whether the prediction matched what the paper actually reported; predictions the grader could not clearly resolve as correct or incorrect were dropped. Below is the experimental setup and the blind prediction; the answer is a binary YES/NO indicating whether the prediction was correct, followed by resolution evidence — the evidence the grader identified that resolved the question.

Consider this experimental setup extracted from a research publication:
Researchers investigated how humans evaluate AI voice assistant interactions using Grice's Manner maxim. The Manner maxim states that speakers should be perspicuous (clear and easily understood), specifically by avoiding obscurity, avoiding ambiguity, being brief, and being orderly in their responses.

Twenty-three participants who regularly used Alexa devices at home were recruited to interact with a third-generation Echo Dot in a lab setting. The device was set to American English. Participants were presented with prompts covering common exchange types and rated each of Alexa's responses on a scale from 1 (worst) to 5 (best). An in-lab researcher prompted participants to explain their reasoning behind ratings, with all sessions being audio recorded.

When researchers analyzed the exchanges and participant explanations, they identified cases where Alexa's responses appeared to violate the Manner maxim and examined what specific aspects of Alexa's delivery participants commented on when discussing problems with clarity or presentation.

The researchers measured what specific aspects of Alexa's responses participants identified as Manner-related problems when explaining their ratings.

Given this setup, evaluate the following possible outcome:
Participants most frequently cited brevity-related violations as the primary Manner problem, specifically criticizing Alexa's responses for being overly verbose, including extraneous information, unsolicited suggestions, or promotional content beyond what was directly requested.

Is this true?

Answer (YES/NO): NO